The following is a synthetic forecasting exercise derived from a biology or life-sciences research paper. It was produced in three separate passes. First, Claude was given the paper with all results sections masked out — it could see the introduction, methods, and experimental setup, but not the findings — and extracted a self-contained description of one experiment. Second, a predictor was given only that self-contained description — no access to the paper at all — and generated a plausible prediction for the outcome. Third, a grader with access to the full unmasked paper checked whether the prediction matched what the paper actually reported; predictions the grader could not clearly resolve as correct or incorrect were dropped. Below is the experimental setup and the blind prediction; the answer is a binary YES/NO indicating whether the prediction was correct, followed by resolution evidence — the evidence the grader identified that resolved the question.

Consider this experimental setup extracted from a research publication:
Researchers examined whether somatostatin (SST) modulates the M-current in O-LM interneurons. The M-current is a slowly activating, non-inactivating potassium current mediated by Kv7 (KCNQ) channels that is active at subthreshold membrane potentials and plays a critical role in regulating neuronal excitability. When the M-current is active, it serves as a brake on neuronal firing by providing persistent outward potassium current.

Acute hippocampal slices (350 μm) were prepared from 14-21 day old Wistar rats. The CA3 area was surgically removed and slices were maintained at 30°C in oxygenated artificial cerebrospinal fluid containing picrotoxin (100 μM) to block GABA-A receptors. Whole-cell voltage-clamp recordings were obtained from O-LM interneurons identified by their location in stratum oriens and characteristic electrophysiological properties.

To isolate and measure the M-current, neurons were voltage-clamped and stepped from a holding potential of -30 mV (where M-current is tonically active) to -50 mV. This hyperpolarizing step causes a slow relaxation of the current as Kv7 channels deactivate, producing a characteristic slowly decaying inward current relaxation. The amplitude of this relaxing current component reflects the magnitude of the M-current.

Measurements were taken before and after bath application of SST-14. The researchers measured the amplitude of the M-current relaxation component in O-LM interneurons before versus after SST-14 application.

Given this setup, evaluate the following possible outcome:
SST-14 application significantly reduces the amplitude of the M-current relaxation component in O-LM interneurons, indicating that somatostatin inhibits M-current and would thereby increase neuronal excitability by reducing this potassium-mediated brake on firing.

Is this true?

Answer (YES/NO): NO